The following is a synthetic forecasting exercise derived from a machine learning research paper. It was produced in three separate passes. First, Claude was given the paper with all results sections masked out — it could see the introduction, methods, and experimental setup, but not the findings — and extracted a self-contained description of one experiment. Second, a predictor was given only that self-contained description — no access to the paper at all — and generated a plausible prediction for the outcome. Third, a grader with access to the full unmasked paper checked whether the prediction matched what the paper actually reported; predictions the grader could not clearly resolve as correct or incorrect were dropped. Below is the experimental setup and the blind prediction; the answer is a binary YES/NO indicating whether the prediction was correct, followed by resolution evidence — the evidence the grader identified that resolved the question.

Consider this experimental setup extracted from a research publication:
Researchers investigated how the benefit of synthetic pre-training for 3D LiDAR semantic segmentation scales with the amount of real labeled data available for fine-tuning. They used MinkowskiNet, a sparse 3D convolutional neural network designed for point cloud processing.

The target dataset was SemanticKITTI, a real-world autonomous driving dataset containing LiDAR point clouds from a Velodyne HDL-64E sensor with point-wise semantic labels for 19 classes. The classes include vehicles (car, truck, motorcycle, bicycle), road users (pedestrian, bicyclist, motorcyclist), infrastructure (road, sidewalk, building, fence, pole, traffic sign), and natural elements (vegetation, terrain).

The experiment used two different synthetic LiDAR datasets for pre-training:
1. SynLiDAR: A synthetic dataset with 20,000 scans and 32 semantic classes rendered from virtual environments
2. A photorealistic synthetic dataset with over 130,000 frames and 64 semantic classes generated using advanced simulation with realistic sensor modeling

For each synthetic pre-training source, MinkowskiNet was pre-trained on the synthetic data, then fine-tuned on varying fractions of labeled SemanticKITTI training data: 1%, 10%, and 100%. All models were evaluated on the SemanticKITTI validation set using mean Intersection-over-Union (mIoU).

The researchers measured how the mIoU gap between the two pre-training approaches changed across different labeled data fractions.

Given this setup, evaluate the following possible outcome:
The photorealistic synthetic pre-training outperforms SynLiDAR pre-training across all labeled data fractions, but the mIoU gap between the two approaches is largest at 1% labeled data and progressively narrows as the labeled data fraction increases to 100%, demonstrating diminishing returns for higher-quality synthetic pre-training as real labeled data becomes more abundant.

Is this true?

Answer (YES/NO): YES